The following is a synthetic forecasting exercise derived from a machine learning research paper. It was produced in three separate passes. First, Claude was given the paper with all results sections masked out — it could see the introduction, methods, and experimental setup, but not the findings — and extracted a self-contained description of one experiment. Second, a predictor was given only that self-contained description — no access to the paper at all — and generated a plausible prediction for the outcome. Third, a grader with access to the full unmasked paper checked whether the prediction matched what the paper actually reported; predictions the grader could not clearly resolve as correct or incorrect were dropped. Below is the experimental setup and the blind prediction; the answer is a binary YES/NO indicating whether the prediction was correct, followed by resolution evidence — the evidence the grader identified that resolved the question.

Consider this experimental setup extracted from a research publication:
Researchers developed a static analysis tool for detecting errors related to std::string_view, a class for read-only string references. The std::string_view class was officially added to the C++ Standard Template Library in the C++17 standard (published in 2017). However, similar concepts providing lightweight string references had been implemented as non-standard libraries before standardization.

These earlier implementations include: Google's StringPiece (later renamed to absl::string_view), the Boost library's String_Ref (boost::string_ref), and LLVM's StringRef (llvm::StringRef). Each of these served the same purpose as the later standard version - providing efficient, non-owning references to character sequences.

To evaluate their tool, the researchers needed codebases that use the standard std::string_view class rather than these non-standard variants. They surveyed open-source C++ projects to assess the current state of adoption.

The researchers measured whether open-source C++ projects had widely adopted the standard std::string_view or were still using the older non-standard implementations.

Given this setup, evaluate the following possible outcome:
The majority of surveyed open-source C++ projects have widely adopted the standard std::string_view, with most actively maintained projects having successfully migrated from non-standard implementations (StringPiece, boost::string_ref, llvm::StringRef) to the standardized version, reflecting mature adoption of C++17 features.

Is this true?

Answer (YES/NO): NO